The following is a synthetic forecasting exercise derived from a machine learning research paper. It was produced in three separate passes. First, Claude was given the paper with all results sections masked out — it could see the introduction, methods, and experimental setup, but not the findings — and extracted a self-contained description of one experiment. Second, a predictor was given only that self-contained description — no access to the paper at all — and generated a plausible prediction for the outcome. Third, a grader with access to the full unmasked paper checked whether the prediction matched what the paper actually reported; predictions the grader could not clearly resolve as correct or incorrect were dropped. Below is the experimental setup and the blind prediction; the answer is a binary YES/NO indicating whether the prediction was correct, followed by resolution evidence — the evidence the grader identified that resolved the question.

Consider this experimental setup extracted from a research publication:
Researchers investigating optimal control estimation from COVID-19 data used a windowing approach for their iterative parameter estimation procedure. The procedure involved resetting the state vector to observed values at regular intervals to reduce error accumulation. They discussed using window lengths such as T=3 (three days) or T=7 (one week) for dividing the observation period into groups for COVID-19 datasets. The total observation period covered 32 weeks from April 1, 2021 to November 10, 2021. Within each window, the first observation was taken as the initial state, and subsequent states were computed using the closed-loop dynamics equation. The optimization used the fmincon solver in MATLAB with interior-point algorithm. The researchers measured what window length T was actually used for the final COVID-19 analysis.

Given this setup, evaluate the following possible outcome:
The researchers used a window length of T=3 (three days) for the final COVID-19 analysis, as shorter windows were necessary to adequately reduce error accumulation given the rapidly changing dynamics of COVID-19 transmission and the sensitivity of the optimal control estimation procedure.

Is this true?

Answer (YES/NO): YES